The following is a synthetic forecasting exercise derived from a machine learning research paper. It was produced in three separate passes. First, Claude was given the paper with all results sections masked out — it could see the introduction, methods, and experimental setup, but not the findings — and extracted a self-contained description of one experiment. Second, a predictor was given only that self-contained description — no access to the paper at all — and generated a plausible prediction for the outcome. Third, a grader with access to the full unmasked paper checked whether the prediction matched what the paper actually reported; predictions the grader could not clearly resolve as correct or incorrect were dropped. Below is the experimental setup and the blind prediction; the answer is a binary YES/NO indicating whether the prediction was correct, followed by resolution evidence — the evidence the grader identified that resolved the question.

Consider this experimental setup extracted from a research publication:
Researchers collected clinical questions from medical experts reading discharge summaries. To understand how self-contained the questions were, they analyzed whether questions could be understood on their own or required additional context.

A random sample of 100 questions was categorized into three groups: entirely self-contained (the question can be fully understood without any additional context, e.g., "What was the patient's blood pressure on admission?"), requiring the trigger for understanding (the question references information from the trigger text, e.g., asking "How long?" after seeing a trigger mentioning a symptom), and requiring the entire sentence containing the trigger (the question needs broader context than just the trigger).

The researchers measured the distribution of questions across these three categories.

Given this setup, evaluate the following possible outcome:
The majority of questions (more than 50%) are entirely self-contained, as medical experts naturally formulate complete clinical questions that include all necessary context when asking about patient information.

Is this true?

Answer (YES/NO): NO